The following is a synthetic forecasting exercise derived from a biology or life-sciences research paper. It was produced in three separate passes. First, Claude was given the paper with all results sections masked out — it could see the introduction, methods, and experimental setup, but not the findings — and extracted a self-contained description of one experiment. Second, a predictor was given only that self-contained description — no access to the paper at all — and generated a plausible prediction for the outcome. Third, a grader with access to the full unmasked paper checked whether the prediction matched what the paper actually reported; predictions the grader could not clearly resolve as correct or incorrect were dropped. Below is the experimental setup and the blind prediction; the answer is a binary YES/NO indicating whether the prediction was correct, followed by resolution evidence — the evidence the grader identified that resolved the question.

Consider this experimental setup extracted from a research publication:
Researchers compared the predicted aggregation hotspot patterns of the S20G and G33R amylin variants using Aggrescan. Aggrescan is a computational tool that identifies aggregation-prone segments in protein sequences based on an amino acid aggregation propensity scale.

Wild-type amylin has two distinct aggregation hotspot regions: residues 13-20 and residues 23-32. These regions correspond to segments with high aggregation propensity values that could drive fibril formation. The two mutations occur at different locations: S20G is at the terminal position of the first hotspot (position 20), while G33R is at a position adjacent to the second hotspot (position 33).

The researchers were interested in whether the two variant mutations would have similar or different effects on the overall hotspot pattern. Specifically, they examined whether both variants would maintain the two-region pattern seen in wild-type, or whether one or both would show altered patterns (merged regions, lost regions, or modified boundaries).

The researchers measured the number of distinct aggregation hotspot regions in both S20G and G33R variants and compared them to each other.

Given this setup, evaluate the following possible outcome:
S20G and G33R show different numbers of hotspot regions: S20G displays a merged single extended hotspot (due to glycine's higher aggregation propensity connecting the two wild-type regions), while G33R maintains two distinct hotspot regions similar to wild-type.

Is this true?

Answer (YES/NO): NO